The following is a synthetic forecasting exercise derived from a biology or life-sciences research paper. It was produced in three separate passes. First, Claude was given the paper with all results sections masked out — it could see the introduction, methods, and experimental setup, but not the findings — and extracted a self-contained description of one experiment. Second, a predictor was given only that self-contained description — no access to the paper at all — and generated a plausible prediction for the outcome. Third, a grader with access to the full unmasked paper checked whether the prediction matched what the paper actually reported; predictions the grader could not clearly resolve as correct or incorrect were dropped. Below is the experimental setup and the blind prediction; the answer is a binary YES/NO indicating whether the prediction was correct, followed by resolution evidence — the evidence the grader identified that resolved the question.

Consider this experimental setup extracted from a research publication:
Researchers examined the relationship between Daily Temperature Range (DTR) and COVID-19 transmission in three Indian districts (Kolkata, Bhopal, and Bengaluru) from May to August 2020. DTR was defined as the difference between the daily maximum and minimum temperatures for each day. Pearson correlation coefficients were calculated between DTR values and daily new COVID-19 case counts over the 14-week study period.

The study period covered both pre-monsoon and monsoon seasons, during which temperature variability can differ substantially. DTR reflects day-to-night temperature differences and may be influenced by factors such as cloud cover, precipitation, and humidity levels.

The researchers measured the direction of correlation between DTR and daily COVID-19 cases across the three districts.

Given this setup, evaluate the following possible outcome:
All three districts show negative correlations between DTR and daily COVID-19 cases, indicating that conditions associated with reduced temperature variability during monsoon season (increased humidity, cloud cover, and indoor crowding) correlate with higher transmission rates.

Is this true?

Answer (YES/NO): YES